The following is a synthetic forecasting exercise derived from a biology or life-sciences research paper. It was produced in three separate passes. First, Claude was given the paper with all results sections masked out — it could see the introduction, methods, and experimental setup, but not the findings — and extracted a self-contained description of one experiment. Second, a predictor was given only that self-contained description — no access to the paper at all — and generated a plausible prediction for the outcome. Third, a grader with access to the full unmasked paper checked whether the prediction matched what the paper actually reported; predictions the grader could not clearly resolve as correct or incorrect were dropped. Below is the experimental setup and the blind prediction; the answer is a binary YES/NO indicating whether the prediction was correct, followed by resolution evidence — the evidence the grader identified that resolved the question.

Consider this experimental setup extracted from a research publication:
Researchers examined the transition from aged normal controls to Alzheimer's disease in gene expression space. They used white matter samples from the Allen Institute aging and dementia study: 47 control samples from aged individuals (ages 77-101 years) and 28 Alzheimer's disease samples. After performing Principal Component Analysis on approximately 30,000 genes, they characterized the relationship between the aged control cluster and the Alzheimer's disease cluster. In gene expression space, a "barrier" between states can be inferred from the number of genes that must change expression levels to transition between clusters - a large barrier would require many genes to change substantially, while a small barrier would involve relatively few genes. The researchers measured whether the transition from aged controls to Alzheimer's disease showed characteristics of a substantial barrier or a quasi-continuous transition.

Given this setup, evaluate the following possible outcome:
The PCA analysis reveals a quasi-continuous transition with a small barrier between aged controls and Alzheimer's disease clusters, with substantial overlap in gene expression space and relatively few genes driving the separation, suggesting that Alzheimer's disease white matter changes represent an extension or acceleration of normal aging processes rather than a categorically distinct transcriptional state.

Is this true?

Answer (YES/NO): YES